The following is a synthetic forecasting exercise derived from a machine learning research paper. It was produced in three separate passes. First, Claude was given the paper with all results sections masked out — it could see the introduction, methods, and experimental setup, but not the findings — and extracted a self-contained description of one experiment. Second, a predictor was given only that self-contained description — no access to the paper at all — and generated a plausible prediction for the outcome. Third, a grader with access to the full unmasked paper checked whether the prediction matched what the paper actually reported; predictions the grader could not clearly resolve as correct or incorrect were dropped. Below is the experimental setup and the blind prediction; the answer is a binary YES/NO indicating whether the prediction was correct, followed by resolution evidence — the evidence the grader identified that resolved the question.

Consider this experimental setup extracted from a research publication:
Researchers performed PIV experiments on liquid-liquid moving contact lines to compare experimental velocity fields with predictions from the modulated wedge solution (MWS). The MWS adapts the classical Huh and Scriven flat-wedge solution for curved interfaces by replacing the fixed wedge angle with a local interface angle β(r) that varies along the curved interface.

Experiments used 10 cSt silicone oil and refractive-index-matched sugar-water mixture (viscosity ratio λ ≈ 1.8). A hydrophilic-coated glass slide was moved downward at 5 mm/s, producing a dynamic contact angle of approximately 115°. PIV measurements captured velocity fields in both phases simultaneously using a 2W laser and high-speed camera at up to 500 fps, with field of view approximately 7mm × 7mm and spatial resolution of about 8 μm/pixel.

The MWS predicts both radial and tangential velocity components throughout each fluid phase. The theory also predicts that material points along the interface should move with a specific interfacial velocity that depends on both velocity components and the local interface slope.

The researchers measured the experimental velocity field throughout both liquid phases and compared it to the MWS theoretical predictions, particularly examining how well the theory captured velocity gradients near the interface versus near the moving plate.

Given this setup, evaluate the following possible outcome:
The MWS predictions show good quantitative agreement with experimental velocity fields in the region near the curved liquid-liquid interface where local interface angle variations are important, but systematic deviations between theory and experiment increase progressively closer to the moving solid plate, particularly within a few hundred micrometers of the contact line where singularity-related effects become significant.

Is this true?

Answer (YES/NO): NO